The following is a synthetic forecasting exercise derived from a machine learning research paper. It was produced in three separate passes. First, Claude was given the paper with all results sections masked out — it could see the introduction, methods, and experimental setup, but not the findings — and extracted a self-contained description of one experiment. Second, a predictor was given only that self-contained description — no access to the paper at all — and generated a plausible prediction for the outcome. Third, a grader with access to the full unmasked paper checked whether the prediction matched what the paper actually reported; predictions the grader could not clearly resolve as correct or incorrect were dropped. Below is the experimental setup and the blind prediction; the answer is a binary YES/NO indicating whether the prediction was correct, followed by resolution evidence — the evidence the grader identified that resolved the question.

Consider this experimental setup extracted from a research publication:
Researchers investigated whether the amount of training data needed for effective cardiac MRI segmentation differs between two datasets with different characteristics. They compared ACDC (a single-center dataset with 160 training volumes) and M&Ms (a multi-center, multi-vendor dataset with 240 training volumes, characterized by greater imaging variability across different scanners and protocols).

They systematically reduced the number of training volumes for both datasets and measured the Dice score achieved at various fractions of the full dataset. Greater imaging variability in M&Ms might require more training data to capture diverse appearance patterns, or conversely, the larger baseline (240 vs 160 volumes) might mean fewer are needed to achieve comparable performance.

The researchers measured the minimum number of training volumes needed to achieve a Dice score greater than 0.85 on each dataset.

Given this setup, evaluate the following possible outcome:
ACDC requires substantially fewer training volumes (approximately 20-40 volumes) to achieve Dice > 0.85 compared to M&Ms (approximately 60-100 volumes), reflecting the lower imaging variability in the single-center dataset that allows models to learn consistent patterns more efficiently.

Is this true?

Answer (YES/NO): NO